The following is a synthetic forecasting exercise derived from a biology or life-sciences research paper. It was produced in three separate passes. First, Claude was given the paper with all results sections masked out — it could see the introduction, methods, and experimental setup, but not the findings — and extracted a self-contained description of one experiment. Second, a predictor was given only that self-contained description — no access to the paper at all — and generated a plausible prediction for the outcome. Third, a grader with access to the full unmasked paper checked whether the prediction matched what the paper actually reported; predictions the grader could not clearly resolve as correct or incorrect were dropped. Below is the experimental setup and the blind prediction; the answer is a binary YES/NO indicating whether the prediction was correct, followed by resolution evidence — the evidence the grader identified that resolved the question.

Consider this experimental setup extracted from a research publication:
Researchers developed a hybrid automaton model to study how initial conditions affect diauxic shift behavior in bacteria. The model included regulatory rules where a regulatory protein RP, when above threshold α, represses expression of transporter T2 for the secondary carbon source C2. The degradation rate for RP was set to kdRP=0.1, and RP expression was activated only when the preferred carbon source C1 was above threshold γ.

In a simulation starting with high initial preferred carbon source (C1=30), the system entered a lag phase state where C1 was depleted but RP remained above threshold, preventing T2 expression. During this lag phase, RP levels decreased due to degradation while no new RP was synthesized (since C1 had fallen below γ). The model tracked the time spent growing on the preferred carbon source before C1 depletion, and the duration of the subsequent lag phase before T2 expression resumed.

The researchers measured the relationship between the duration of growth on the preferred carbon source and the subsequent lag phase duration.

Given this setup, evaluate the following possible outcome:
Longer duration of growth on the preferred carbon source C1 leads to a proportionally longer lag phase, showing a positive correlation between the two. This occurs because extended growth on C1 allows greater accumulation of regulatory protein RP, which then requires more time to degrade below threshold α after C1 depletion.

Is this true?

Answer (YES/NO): YES